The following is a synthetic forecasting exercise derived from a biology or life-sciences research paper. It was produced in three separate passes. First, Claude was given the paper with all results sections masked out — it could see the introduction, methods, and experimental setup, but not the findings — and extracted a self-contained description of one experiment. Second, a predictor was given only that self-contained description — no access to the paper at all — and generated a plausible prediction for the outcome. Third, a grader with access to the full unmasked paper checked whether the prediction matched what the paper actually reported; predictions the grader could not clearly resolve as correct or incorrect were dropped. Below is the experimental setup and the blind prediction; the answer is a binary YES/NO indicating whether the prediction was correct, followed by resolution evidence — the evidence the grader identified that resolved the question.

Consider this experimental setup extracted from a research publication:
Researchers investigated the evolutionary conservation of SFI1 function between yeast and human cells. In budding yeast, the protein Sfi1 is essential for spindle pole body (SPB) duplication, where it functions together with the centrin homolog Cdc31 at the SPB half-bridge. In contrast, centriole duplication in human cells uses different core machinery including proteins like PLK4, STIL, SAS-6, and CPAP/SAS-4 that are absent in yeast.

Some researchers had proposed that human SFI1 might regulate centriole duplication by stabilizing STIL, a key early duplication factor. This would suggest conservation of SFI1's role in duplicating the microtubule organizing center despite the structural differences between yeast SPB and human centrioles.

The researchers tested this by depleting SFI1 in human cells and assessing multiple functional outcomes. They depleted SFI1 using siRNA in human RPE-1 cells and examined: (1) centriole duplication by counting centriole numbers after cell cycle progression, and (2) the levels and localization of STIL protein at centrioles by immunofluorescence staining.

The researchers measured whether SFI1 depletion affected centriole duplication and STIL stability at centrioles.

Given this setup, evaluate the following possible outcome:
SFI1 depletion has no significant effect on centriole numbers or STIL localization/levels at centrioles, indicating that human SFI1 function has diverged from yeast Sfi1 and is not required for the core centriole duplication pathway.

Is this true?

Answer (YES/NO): YES